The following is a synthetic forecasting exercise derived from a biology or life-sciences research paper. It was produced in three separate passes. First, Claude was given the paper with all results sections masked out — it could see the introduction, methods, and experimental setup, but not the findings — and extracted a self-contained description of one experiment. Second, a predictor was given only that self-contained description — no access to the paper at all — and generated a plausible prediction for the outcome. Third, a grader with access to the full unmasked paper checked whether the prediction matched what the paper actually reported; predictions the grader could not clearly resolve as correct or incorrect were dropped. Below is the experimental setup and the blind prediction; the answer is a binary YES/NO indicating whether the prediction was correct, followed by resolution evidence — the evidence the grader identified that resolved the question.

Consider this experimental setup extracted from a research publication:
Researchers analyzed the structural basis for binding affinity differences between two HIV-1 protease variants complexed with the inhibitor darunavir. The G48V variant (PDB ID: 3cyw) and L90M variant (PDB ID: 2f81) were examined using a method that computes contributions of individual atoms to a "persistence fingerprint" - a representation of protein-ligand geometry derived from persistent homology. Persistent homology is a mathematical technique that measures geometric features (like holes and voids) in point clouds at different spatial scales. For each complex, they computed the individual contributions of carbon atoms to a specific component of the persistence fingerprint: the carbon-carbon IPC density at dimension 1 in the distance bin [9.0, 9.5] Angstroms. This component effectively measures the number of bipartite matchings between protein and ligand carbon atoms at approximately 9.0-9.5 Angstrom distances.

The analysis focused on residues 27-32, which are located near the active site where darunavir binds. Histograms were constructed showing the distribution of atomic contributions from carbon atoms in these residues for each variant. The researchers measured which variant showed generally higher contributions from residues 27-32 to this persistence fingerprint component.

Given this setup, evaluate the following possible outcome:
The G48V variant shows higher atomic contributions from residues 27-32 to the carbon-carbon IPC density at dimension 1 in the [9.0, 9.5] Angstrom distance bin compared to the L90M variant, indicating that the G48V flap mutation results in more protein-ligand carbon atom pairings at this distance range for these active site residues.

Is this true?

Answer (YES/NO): NO